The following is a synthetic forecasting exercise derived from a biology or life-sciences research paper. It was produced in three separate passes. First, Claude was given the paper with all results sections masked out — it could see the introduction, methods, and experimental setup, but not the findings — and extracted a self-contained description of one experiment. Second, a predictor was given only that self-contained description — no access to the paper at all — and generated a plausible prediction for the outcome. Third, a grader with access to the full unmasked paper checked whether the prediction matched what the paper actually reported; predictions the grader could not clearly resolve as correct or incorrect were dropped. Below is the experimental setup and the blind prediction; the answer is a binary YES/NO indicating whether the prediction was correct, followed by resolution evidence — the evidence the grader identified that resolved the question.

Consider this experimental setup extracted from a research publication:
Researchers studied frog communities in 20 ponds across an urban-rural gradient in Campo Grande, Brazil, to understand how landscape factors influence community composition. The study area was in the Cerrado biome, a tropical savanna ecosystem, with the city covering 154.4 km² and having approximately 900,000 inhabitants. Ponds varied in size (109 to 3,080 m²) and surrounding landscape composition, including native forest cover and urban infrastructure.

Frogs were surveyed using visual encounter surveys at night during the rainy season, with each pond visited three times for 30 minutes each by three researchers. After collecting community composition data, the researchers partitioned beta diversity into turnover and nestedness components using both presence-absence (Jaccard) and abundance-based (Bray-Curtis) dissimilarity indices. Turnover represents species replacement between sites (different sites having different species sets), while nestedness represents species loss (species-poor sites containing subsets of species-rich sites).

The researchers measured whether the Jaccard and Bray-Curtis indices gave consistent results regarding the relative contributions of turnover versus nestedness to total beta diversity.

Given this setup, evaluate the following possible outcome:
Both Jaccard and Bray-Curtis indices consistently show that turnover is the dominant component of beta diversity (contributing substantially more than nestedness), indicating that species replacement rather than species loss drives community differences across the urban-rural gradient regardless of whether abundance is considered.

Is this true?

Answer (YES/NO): YES